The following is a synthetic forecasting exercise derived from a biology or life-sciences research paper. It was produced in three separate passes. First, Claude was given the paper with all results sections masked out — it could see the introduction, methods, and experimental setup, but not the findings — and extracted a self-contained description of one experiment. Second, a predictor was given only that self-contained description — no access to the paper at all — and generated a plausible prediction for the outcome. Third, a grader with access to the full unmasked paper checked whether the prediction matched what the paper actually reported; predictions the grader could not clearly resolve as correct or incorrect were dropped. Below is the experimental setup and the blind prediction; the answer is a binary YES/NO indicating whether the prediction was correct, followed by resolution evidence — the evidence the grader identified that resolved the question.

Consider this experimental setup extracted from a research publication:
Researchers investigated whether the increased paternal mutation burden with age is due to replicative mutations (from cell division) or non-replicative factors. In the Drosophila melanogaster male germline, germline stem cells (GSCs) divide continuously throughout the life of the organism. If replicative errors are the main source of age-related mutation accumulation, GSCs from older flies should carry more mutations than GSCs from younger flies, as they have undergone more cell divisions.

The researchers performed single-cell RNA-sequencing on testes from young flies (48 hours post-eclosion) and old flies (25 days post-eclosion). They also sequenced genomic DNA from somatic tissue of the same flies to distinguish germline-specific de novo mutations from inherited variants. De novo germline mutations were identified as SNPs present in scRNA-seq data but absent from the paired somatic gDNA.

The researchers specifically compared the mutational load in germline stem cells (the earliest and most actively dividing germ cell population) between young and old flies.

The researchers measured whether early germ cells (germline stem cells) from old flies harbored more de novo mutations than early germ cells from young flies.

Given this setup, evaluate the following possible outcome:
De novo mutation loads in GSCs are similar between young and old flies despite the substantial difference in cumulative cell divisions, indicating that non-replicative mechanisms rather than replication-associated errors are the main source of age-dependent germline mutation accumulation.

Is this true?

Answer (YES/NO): YES